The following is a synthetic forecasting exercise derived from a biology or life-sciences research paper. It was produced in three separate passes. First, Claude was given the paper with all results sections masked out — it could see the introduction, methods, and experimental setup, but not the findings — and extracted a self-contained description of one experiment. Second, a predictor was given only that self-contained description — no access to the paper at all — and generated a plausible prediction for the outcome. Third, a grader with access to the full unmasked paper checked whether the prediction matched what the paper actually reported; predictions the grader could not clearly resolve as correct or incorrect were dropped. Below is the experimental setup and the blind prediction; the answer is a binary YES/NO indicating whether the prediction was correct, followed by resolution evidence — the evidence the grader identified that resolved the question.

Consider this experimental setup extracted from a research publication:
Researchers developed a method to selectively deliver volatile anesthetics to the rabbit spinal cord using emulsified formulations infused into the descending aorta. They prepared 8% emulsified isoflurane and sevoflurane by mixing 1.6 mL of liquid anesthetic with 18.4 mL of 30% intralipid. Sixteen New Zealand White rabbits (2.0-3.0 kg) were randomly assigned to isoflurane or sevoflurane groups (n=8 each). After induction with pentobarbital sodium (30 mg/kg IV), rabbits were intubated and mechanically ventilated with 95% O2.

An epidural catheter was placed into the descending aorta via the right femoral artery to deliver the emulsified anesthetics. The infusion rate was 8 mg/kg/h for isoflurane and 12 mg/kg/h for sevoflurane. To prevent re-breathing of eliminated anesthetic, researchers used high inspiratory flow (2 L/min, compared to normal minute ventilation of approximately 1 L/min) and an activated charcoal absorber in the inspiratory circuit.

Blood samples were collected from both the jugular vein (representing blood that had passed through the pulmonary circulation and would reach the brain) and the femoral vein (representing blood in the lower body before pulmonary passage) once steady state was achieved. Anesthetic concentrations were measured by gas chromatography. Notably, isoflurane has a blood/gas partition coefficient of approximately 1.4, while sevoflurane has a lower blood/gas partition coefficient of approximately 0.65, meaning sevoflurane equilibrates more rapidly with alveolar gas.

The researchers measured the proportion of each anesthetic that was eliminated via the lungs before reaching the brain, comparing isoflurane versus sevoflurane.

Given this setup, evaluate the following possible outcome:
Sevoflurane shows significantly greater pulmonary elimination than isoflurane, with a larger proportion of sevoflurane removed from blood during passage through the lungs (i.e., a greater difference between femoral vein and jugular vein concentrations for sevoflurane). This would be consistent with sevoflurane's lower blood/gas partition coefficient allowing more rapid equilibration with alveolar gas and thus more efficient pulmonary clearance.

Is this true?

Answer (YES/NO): YES